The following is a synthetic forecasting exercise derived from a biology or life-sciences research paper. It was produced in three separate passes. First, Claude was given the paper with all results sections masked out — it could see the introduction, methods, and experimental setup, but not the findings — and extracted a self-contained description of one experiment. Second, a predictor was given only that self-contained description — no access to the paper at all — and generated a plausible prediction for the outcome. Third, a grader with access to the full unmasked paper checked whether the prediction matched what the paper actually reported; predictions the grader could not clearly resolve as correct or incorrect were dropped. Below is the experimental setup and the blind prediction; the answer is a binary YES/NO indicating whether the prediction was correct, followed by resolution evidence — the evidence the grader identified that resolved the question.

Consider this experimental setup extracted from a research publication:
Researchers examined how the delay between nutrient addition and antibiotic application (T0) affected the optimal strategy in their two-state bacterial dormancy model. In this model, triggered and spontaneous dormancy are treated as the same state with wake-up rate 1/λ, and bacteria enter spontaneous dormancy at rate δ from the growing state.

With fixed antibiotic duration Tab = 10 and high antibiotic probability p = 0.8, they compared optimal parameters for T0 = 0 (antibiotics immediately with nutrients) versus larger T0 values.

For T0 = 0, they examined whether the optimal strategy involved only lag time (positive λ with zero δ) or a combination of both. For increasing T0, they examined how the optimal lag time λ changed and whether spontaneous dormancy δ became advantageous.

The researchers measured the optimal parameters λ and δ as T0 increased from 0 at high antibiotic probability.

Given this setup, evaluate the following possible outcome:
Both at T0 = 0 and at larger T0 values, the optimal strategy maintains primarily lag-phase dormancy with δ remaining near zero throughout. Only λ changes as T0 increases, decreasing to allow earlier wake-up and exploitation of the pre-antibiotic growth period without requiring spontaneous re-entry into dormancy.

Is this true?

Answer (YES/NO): NO